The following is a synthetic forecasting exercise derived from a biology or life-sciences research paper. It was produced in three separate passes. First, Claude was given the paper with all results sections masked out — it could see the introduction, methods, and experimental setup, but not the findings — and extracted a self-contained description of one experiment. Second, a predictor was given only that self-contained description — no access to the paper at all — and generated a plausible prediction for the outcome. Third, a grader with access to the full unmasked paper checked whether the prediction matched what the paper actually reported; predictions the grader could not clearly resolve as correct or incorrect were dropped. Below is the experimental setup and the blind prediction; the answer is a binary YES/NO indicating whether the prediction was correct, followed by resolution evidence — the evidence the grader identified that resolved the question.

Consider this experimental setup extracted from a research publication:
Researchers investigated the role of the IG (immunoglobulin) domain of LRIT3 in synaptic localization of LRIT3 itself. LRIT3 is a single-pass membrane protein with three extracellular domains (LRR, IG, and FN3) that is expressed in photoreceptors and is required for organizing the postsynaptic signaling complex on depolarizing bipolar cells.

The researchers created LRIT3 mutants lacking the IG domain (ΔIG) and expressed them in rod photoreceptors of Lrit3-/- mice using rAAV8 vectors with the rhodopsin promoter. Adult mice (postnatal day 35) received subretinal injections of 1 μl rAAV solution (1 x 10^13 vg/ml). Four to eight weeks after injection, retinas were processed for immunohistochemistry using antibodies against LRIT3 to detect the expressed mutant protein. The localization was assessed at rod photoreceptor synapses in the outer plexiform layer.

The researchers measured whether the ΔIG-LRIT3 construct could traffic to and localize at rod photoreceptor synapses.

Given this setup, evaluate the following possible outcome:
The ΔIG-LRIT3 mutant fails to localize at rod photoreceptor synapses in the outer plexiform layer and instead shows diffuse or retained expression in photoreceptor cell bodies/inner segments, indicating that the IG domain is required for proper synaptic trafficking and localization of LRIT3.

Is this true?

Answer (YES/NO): NO